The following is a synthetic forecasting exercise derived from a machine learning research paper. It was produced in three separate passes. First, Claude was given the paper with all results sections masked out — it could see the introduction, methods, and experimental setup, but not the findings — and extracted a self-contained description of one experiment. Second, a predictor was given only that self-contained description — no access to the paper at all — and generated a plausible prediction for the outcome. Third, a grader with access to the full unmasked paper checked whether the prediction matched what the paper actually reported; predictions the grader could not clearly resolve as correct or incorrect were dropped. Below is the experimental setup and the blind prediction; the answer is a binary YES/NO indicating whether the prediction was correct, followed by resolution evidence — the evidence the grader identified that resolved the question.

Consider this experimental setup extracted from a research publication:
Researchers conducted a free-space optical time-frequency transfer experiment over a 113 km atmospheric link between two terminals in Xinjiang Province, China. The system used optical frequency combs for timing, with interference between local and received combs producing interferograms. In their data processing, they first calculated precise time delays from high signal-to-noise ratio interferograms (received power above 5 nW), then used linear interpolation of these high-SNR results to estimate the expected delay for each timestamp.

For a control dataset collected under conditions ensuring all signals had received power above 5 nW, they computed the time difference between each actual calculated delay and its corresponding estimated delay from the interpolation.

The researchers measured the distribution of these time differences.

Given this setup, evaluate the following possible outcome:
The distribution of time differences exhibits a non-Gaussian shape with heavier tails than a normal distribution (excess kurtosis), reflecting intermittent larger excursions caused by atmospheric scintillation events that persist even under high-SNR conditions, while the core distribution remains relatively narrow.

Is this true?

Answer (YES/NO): NO